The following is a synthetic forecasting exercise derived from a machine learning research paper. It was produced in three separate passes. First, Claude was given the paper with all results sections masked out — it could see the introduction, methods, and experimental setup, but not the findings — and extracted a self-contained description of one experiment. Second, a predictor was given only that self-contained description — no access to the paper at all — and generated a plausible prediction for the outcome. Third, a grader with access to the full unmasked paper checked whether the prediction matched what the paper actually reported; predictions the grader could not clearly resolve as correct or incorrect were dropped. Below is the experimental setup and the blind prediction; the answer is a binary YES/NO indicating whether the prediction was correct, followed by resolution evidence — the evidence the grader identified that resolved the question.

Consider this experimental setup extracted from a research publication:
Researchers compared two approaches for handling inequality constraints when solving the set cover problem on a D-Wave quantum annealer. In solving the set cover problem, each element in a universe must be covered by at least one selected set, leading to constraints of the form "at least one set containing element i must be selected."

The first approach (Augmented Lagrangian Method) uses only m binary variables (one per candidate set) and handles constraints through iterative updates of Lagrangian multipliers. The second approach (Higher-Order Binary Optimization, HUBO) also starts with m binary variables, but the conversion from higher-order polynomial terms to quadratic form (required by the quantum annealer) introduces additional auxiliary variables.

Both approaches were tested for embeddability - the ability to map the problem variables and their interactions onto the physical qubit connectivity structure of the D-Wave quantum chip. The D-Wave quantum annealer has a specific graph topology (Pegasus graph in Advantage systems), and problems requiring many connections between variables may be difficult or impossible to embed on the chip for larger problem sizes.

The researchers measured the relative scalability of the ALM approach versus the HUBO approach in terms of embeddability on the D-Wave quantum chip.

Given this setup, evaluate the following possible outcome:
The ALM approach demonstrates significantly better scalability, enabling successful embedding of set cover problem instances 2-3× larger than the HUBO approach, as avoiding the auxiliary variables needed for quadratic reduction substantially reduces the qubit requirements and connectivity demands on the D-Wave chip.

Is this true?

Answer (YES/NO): NO